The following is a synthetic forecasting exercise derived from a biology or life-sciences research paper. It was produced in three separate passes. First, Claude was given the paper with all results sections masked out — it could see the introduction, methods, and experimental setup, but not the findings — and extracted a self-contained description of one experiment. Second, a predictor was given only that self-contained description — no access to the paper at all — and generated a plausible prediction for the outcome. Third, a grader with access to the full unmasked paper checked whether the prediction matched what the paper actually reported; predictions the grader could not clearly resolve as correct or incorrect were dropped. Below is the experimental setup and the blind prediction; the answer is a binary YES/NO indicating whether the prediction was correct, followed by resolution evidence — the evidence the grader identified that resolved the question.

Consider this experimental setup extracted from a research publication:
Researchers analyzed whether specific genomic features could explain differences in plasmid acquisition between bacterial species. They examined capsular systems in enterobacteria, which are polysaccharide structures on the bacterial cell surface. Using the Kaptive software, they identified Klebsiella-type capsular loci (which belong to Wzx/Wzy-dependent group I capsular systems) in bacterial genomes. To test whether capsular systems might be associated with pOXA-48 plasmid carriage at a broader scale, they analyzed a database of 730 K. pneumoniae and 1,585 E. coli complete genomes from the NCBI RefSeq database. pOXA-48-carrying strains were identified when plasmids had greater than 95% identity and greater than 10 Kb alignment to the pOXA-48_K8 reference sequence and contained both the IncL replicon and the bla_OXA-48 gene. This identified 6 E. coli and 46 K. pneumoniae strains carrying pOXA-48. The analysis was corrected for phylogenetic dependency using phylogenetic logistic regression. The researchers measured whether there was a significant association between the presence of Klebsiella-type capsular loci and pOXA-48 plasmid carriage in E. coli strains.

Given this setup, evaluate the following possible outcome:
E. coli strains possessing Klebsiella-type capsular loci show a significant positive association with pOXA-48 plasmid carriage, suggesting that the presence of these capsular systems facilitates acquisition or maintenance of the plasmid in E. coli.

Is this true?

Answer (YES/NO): NO